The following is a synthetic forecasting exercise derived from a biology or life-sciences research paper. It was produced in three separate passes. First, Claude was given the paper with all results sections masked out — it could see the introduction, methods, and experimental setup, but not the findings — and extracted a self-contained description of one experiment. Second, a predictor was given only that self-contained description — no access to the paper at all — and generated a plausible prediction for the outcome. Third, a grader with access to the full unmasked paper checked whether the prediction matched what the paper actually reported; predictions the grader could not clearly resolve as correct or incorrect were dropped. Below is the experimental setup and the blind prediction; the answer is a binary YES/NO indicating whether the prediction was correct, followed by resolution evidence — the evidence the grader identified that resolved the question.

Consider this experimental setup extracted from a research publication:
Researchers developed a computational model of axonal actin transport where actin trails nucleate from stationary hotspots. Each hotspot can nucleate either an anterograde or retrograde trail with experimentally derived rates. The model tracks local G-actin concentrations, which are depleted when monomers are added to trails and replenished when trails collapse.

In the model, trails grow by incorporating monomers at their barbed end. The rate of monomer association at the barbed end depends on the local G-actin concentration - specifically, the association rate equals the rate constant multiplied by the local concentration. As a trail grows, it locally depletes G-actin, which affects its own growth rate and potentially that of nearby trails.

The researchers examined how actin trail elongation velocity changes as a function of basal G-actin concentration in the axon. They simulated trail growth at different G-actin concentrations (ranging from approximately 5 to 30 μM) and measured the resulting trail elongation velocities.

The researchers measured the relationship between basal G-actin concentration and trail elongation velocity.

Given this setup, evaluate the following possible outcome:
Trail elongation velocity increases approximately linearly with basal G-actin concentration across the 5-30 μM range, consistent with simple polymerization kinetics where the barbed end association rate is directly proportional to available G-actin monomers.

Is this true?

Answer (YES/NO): YES